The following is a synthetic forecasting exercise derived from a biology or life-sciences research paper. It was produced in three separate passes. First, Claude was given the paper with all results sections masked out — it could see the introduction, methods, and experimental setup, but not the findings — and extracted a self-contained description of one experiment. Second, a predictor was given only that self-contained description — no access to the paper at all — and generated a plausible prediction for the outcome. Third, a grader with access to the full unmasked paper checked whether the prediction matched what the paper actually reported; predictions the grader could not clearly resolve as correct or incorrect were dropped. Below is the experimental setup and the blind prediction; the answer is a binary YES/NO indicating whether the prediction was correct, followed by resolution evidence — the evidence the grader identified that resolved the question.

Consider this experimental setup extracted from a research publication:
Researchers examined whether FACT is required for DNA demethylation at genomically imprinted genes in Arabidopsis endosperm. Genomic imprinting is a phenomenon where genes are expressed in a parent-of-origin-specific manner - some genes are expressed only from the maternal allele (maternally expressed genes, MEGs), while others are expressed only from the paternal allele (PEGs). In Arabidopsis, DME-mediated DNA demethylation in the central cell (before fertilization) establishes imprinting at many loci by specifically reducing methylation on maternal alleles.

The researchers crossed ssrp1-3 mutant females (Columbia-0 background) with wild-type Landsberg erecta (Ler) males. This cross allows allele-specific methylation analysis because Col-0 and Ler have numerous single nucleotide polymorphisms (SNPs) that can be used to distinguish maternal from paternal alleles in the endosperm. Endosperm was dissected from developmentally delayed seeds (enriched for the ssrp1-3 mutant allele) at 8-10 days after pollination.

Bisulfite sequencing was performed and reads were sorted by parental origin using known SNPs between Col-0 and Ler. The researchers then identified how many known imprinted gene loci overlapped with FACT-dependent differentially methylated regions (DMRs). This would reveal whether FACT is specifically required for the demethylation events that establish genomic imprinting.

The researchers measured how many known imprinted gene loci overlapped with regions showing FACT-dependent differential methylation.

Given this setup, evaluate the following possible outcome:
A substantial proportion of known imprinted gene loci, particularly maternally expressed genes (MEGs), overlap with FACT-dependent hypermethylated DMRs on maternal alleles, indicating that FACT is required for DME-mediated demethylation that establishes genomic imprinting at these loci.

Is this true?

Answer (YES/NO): YES